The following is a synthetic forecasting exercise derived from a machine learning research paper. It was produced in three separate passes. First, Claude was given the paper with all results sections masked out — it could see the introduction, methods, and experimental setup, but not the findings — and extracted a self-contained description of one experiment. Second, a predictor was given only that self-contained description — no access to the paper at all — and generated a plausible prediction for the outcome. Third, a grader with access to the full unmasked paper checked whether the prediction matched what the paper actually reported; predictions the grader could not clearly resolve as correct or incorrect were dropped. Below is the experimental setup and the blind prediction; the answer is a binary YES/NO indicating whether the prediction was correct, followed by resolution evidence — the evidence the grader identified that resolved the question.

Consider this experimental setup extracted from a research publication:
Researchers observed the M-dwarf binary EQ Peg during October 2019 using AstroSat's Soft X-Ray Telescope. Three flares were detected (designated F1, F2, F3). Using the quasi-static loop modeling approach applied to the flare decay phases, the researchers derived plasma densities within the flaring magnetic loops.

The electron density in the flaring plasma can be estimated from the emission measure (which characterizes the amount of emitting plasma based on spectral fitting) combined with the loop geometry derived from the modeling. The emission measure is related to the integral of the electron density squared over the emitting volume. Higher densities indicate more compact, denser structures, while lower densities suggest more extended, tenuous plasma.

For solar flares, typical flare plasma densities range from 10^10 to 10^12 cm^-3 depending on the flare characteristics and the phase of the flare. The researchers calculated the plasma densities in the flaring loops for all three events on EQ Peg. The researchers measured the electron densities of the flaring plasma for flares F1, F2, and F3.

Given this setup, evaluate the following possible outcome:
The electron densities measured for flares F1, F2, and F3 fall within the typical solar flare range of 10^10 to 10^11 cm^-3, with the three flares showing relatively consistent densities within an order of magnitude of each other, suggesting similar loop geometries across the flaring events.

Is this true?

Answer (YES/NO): YES